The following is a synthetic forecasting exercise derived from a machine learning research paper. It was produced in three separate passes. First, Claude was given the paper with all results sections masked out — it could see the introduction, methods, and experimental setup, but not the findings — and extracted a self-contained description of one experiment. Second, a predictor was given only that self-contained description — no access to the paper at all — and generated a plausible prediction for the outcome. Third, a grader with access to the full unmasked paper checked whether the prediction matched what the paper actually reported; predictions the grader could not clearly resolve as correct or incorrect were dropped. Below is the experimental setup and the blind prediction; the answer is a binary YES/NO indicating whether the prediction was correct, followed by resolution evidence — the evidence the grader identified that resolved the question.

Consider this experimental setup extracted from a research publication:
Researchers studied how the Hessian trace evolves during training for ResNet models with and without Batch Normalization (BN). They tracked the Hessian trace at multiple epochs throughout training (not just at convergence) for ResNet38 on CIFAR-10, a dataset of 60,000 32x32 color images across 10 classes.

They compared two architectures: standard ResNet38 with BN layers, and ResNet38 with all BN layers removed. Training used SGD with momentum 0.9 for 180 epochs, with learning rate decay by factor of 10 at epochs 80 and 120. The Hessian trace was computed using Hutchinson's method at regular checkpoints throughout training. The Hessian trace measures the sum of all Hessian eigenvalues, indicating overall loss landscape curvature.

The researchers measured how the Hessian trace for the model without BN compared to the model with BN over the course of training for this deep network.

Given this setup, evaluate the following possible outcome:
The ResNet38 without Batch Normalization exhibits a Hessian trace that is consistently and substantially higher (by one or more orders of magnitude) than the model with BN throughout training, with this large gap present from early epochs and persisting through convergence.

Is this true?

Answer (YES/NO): NO